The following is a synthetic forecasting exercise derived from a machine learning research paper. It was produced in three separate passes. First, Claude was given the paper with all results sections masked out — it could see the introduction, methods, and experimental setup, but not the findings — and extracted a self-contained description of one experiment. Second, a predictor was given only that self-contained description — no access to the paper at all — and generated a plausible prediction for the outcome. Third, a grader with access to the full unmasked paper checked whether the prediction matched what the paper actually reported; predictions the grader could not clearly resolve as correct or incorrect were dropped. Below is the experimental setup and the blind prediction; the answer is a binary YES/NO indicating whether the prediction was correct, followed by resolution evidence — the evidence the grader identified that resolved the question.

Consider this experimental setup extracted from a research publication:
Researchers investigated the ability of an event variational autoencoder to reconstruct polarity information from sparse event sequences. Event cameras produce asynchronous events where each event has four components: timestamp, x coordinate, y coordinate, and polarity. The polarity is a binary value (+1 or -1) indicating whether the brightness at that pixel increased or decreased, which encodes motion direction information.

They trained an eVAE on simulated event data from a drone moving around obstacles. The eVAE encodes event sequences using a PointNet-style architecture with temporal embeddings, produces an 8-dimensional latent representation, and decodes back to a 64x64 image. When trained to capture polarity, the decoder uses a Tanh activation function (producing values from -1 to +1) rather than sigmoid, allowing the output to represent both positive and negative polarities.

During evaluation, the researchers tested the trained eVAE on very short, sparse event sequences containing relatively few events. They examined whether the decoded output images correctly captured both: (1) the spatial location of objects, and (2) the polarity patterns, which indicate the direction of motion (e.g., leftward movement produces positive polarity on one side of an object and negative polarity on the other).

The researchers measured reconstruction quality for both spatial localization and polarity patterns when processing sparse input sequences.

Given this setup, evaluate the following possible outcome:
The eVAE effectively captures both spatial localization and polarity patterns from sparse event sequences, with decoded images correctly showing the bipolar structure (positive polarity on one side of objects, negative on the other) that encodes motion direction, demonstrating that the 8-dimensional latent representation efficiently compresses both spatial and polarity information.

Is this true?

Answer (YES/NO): YES